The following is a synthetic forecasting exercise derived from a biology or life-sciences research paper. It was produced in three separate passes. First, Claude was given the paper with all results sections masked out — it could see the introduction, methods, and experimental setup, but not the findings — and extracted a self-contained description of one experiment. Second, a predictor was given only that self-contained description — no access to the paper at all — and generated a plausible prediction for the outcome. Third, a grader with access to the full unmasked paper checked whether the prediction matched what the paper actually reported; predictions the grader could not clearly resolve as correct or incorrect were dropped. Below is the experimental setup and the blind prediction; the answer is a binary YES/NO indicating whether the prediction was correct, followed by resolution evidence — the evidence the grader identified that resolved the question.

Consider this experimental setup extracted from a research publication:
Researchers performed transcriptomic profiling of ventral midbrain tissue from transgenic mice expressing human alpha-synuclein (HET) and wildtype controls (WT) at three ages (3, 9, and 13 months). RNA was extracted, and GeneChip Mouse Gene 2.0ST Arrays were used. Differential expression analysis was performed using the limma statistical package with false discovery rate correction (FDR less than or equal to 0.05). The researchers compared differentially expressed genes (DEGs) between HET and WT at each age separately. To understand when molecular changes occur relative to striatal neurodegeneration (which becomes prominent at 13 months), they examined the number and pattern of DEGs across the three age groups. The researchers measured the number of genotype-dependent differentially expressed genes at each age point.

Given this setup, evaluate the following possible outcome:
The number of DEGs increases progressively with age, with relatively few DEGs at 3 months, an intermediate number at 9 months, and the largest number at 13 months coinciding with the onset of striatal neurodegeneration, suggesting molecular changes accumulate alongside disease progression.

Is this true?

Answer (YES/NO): NO